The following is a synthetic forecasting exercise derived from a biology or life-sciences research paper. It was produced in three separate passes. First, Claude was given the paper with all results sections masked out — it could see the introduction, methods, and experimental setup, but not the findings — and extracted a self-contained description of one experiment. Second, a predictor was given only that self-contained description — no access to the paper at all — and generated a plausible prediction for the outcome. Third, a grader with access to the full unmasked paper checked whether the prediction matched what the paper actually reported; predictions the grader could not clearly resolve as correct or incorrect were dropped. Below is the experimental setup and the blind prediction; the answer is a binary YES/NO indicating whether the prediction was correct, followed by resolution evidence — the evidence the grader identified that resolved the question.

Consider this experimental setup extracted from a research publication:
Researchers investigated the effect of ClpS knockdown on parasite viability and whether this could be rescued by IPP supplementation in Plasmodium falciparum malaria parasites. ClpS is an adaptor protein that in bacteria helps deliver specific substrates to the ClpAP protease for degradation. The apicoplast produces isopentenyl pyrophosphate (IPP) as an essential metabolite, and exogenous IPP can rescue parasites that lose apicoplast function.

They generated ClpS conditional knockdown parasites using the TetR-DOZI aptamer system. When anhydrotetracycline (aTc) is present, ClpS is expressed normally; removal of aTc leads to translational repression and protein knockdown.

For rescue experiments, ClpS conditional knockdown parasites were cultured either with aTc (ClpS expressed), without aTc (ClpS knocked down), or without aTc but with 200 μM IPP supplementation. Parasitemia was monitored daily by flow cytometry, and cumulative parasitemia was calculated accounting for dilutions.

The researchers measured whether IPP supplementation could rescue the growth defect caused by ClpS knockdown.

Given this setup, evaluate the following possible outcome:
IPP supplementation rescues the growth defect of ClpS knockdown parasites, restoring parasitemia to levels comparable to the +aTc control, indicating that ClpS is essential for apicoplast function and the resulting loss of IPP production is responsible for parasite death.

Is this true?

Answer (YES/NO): YES